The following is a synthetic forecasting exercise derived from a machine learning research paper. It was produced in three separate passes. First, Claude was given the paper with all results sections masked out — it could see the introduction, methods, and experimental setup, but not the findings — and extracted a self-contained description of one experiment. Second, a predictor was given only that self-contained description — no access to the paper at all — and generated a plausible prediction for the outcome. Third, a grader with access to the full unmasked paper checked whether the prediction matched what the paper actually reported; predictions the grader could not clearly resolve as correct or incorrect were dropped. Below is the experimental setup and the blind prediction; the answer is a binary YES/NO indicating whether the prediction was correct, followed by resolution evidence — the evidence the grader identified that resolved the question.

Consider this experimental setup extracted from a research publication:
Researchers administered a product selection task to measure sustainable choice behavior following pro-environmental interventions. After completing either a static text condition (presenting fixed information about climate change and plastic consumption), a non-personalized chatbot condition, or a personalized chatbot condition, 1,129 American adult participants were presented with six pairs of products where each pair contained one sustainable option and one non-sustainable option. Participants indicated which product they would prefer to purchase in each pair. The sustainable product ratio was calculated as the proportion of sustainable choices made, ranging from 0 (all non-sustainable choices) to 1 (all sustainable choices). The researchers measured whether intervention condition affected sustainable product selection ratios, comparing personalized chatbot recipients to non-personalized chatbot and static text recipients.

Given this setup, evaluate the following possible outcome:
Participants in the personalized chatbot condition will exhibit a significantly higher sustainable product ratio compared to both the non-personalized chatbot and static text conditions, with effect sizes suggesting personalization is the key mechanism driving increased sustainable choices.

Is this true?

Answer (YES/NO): NO